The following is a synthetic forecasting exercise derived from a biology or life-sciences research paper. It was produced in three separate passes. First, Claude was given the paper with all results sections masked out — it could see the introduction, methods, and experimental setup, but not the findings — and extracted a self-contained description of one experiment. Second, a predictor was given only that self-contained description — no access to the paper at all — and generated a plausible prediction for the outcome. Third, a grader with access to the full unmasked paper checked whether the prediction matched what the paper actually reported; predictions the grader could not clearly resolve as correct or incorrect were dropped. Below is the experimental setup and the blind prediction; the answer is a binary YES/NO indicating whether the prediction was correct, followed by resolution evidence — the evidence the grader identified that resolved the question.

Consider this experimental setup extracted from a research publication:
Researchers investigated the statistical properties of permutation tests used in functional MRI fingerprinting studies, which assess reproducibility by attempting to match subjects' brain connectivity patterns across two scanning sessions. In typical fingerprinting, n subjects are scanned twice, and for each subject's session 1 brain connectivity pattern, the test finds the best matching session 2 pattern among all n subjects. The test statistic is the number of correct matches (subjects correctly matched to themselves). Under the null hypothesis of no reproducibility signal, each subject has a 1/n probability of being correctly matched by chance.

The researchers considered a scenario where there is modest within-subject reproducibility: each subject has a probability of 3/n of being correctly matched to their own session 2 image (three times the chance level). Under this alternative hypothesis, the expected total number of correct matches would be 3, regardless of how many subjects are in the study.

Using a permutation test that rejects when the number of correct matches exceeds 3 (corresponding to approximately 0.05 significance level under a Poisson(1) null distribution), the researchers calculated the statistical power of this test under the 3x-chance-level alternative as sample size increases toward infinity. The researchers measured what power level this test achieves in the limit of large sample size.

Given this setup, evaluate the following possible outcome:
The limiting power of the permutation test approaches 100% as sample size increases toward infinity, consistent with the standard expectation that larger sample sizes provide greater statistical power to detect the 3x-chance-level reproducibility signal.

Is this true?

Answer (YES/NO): NO